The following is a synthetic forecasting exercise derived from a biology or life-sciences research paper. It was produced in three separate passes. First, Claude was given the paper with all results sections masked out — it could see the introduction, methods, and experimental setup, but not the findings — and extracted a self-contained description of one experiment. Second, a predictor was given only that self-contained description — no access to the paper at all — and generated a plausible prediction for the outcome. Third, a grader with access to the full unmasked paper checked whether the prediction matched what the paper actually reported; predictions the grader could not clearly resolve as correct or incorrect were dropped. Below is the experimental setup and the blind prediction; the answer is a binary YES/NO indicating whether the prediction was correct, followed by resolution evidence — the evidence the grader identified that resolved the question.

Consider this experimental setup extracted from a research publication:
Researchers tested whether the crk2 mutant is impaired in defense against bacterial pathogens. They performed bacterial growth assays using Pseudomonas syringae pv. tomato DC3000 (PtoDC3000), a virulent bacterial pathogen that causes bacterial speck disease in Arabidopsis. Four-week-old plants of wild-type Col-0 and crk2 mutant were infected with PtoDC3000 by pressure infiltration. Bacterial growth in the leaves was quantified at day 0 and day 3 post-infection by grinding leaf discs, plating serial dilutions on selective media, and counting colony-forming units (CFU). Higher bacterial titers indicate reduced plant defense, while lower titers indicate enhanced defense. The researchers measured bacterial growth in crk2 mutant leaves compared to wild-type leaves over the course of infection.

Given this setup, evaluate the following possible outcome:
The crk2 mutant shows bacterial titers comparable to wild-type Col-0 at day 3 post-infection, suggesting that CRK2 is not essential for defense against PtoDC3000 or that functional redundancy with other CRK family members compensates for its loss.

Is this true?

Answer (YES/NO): NO